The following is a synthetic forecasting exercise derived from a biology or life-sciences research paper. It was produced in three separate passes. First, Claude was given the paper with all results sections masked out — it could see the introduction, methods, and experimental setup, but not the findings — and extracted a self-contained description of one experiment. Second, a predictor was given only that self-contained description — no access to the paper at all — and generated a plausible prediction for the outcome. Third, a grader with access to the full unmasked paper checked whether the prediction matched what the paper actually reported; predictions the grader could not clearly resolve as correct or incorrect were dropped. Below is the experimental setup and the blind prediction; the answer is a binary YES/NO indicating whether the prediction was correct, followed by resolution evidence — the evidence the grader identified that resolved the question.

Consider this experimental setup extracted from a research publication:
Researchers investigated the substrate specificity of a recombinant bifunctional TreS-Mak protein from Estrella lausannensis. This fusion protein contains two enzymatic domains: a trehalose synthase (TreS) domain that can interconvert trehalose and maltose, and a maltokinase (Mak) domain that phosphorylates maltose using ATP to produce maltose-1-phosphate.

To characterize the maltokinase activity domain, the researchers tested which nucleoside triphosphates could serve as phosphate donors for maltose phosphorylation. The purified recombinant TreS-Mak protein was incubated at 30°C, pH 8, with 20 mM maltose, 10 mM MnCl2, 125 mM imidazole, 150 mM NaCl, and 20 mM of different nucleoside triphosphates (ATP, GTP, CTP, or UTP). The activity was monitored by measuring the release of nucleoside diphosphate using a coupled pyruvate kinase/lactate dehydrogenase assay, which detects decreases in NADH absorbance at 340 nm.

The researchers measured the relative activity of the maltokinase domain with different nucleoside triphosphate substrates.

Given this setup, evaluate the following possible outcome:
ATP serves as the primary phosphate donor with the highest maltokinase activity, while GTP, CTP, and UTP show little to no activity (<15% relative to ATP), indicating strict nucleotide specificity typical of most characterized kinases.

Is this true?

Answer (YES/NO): NO